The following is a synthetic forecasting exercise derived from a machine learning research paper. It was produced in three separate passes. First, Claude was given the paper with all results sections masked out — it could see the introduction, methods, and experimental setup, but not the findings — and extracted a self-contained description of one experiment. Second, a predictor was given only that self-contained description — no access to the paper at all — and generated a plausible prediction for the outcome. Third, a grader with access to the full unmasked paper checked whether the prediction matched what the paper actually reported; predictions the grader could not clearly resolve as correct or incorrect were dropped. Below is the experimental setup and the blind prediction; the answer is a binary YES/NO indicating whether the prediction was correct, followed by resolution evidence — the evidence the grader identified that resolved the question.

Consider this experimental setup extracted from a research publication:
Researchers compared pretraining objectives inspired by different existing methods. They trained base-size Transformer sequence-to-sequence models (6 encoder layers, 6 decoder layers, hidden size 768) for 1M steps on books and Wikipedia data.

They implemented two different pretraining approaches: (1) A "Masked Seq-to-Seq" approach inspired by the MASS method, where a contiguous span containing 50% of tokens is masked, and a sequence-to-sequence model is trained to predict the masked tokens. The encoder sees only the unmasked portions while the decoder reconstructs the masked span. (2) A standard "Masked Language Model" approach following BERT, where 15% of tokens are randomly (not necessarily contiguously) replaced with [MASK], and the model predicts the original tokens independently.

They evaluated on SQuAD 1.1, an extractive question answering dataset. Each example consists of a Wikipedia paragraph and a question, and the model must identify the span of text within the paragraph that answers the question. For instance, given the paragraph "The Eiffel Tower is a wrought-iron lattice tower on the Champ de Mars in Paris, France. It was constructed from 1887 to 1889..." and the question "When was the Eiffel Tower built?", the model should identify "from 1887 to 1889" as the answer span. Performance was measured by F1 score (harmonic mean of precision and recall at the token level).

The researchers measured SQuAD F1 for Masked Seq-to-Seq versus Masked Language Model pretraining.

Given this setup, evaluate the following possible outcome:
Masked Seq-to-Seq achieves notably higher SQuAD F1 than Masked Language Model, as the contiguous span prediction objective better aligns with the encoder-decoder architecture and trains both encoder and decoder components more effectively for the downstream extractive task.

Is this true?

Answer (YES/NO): NO